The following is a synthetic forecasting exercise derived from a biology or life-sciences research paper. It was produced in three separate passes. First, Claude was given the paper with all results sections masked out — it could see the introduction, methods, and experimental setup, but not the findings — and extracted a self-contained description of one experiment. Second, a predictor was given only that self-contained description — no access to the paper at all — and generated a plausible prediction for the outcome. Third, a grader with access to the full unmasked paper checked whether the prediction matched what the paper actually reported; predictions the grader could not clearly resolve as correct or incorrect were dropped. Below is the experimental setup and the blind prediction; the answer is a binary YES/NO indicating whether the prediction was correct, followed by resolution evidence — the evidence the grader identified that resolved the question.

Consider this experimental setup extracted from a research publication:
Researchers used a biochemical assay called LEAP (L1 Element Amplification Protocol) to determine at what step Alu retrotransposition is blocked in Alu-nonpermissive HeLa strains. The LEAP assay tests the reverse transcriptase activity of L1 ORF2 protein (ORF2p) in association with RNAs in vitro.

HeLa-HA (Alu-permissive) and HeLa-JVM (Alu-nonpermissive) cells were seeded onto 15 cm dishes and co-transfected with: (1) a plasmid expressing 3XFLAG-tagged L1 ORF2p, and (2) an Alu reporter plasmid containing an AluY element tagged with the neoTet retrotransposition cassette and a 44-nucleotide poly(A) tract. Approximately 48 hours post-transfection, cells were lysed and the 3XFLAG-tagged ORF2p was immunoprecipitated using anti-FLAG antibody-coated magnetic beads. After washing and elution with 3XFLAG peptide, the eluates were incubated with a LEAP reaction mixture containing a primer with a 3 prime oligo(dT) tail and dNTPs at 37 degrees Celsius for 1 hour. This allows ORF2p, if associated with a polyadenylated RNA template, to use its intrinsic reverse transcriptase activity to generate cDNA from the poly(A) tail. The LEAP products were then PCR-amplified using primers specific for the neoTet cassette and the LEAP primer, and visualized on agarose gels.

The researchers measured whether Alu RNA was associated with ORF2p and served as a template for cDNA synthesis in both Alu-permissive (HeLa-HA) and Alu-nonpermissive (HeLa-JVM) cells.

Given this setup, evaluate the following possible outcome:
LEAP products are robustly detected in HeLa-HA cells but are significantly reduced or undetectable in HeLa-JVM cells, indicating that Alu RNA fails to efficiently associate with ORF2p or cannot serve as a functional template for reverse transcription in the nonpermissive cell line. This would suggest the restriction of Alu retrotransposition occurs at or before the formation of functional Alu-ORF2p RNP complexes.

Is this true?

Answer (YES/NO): NO